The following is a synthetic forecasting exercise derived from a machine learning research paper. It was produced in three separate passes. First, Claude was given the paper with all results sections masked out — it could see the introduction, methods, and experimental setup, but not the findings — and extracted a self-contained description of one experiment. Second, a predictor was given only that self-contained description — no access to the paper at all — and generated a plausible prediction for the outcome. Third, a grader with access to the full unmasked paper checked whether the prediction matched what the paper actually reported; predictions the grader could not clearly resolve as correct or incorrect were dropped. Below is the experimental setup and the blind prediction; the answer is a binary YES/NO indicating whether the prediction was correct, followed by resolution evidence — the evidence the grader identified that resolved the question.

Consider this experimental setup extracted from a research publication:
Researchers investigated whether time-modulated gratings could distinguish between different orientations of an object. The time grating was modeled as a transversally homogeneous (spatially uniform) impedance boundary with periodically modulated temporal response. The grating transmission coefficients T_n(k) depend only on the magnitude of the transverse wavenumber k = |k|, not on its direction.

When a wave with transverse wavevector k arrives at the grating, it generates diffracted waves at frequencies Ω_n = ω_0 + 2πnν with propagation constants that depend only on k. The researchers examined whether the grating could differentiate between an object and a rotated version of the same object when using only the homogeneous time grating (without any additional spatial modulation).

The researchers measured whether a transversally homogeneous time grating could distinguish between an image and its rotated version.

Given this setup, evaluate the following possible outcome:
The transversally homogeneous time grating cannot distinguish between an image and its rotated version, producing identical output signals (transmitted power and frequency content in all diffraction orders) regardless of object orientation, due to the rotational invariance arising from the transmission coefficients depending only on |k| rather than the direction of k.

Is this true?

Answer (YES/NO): YES